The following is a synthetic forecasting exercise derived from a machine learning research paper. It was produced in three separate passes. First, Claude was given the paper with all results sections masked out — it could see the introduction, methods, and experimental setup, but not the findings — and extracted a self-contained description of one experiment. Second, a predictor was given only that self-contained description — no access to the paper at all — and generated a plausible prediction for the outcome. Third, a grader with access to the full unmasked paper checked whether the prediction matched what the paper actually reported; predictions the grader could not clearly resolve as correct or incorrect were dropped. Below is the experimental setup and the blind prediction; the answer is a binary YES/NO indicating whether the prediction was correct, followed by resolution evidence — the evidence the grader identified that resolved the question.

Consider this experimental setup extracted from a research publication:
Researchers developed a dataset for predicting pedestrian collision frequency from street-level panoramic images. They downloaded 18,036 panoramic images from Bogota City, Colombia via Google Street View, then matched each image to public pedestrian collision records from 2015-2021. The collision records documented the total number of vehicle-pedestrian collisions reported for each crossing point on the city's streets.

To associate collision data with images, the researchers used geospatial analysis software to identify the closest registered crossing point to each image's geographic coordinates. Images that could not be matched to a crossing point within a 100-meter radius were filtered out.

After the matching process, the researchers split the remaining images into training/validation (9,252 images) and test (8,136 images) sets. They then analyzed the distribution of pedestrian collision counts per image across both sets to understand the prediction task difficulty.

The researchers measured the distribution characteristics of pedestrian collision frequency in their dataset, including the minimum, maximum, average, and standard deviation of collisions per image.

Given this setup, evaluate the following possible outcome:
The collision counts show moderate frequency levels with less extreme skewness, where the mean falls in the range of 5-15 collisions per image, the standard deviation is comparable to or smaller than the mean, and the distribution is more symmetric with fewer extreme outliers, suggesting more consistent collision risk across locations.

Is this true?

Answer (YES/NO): NO